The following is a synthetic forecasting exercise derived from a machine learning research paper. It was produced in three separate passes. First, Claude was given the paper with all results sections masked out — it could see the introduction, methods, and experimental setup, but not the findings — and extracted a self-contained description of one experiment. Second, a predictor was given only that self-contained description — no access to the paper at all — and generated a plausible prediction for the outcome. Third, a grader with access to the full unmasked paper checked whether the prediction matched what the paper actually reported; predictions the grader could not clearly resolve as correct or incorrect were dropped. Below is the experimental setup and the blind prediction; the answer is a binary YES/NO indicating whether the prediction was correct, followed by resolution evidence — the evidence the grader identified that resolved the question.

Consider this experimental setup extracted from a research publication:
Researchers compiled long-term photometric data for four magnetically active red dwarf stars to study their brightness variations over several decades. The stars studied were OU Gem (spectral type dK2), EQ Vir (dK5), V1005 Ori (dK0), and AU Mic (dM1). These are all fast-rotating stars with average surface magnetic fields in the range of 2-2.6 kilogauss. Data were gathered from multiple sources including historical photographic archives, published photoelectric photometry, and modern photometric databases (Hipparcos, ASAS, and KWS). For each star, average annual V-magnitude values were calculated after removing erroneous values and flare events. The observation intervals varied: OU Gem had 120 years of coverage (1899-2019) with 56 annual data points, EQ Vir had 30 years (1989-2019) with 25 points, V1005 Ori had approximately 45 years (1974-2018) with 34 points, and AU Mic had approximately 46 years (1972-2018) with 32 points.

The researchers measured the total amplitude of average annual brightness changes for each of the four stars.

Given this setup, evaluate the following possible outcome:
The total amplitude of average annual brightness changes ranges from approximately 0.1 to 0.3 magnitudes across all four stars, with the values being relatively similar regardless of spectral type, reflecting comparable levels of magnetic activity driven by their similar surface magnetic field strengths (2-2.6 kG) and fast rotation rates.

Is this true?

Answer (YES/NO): NO